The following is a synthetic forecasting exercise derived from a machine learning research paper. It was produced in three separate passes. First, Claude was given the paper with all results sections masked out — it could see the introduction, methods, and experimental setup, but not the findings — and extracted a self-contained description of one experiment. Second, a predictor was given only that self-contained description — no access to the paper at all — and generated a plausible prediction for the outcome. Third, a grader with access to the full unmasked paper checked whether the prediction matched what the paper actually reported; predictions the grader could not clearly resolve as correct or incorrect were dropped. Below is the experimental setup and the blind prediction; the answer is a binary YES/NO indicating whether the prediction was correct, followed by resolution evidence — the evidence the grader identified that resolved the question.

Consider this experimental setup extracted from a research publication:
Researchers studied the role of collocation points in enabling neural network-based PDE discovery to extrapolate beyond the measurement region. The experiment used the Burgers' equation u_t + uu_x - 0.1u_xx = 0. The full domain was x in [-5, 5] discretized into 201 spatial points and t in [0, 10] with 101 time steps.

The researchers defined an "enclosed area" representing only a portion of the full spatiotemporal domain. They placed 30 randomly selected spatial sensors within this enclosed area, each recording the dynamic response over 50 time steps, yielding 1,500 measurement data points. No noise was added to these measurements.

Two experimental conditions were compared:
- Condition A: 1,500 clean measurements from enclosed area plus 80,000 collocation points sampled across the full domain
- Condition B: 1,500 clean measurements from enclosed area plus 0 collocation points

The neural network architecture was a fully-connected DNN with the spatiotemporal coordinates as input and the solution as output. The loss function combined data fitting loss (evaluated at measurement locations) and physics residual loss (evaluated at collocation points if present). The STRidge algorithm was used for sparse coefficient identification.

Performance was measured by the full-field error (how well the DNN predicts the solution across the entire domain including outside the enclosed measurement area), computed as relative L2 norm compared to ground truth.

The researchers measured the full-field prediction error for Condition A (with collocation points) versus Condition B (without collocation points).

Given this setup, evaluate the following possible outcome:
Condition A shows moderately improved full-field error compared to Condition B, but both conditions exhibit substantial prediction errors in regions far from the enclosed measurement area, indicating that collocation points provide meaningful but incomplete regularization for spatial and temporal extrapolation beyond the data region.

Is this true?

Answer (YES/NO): NO